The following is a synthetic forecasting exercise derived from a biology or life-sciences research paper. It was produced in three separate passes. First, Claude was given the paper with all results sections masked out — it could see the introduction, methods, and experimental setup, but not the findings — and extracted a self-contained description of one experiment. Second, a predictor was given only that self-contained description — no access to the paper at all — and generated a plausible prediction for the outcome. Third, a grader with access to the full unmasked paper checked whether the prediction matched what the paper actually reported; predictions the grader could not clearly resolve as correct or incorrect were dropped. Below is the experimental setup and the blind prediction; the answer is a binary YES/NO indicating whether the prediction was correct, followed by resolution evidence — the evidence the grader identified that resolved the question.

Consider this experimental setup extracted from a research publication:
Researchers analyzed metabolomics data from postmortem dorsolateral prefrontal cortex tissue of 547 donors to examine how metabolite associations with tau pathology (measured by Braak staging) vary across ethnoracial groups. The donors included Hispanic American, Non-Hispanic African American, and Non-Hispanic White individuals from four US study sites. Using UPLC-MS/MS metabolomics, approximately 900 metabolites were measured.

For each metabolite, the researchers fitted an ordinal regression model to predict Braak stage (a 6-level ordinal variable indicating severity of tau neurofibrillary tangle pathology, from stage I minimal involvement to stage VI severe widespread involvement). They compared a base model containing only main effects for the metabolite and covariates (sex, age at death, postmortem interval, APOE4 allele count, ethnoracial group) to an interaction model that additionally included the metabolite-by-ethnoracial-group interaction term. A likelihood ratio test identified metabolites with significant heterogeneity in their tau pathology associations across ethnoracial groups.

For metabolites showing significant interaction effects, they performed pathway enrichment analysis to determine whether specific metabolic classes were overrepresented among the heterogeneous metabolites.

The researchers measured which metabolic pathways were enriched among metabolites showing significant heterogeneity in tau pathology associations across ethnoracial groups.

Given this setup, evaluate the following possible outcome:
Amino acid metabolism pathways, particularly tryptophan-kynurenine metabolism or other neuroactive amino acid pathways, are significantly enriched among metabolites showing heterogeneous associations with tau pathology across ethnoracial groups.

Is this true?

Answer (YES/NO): NO